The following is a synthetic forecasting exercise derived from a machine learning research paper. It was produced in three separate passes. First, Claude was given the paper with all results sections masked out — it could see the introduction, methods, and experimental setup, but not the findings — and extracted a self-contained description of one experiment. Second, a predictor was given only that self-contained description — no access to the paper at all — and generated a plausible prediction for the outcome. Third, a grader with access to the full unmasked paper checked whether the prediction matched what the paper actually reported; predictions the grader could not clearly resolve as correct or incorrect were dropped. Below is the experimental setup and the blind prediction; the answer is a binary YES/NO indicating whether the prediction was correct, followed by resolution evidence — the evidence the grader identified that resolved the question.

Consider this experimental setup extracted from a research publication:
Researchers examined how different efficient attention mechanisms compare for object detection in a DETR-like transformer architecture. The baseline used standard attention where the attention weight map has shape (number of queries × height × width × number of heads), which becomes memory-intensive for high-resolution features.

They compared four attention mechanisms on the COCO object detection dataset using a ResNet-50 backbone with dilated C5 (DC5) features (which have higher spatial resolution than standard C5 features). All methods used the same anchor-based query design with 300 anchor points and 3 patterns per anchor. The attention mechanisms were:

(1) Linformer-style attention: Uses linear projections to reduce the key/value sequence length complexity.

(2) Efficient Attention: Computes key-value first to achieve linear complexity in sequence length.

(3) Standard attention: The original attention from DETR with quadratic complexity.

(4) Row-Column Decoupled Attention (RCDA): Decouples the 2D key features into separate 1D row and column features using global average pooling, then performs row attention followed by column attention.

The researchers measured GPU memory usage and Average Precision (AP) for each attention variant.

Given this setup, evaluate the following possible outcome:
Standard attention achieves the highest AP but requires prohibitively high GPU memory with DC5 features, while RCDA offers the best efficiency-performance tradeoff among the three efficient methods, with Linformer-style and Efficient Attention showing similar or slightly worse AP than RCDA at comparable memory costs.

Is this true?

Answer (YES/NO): NO